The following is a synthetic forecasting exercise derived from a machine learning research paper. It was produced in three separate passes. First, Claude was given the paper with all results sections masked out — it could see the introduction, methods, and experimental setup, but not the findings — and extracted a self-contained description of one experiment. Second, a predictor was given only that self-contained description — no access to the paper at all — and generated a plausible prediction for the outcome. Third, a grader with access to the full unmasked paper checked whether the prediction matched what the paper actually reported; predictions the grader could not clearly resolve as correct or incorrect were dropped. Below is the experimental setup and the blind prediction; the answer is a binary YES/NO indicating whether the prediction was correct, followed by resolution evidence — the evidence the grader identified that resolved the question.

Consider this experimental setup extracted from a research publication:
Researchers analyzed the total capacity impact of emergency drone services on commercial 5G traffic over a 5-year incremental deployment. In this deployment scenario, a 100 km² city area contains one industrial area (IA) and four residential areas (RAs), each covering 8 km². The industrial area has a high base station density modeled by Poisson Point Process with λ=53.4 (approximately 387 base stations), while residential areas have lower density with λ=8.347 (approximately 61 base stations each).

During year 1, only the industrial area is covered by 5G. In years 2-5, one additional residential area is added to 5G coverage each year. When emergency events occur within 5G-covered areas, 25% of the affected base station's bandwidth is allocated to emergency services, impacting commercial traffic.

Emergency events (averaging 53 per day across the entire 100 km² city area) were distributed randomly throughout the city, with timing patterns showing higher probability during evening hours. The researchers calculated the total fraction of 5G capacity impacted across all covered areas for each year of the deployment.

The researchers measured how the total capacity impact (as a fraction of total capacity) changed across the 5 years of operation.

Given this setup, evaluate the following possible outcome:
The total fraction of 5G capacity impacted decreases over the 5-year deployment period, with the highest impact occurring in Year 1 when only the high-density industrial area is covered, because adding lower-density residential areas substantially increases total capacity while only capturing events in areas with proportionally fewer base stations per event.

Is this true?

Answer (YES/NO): NO